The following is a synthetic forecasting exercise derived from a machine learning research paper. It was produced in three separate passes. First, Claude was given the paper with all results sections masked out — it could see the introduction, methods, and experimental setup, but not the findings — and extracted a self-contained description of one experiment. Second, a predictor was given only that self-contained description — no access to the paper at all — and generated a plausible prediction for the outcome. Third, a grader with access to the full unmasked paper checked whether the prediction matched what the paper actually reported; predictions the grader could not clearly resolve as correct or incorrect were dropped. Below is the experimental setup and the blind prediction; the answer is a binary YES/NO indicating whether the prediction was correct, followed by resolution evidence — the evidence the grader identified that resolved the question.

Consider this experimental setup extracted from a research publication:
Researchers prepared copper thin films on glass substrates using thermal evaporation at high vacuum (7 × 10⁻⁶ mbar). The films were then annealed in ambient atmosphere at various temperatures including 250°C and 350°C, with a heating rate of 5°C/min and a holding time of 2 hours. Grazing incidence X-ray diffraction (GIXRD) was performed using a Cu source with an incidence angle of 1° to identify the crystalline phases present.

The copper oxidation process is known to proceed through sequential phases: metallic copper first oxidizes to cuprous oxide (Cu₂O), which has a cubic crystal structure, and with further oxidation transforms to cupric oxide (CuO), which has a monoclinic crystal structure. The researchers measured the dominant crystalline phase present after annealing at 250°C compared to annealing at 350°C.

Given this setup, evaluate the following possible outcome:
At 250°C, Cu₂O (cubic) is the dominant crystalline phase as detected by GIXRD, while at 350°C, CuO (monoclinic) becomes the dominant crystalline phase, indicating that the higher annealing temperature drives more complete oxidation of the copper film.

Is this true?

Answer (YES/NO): YES